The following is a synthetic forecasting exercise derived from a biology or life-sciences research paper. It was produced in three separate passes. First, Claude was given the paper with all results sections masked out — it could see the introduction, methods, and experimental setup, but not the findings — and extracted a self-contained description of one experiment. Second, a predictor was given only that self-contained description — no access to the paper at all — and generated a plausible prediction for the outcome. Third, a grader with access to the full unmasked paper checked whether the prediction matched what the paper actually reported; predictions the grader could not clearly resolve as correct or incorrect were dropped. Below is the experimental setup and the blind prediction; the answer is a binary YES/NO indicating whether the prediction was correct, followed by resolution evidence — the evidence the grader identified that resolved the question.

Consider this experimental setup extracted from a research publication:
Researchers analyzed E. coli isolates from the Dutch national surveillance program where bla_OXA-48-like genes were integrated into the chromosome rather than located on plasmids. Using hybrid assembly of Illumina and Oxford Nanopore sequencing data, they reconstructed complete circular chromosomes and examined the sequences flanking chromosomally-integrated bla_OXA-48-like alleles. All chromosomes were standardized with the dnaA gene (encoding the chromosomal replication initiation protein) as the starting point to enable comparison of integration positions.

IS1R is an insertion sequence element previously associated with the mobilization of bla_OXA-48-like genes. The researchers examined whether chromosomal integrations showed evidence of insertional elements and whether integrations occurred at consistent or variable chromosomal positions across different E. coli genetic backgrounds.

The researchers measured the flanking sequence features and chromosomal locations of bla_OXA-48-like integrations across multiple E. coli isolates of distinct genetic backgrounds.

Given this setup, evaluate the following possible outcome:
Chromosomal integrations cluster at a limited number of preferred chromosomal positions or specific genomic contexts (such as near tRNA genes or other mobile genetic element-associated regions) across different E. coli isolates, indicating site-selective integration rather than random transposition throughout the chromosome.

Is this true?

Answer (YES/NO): NO